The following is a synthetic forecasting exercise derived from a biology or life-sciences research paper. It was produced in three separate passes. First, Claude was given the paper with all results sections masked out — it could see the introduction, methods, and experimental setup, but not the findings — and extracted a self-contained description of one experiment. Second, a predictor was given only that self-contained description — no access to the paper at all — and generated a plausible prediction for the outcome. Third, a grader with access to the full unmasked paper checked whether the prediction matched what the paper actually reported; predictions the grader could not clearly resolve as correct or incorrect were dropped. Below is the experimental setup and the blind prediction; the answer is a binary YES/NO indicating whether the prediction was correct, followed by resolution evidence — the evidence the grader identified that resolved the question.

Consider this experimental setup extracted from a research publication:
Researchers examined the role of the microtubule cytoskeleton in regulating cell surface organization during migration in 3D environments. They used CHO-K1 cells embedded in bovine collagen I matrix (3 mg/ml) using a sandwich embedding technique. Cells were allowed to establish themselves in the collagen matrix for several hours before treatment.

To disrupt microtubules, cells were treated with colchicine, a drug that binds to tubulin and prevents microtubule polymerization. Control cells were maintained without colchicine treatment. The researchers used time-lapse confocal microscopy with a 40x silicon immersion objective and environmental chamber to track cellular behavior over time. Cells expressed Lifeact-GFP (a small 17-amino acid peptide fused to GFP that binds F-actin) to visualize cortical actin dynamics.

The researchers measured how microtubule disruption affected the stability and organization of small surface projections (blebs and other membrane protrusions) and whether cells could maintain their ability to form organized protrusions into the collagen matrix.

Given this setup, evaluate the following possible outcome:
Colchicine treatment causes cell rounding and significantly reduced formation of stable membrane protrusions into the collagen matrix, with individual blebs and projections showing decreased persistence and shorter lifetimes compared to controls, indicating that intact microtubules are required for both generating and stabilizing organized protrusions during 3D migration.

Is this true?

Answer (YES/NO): NO